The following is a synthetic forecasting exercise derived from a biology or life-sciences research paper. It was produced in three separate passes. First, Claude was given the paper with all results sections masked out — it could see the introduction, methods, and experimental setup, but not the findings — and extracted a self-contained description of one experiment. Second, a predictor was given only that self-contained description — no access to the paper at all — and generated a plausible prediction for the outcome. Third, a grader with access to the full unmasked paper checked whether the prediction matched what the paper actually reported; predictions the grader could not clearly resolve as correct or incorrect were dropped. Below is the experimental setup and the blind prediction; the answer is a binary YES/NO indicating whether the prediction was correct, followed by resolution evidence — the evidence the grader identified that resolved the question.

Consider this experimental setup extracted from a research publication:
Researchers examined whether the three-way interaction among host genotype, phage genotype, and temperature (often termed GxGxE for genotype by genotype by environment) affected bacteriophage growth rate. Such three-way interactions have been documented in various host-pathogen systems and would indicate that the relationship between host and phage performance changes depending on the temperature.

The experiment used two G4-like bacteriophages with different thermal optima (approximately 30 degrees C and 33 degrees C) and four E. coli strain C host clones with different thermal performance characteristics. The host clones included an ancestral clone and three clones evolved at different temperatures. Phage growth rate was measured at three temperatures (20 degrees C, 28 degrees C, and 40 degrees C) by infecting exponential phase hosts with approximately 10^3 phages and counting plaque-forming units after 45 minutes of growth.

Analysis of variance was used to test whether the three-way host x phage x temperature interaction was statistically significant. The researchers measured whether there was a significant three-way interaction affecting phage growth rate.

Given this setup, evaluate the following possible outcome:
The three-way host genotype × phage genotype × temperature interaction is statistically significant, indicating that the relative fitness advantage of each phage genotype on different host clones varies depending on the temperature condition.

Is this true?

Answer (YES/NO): NO